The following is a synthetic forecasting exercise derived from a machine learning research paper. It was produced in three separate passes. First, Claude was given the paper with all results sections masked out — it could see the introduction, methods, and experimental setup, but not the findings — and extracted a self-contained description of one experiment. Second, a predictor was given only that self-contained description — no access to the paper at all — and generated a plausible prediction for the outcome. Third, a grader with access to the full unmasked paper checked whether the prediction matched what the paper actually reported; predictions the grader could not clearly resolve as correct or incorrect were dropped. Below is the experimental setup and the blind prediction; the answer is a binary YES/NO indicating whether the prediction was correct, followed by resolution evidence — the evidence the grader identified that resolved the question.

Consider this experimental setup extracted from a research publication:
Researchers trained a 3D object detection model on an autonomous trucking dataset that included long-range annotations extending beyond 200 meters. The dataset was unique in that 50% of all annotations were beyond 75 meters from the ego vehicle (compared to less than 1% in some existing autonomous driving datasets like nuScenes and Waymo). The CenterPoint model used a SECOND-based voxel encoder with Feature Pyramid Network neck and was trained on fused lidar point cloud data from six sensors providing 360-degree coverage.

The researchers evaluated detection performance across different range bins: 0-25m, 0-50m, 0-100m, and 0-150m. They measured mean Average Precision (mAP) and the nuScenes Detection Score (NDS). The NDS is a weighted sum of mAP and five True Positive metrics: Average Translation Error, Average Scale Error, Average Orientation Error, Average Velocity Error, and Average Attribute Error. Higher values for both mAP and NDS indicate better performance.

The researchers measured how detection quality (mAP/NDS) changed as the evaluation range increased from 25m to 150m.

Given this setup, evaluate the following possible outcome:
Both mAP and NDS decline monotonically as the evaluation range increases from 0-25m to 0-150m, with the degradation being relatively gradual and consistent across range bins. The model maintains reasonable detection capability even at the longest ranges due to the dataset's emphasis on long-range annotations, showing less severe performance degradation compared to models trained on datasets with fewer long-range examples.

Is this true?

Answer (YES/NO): NO